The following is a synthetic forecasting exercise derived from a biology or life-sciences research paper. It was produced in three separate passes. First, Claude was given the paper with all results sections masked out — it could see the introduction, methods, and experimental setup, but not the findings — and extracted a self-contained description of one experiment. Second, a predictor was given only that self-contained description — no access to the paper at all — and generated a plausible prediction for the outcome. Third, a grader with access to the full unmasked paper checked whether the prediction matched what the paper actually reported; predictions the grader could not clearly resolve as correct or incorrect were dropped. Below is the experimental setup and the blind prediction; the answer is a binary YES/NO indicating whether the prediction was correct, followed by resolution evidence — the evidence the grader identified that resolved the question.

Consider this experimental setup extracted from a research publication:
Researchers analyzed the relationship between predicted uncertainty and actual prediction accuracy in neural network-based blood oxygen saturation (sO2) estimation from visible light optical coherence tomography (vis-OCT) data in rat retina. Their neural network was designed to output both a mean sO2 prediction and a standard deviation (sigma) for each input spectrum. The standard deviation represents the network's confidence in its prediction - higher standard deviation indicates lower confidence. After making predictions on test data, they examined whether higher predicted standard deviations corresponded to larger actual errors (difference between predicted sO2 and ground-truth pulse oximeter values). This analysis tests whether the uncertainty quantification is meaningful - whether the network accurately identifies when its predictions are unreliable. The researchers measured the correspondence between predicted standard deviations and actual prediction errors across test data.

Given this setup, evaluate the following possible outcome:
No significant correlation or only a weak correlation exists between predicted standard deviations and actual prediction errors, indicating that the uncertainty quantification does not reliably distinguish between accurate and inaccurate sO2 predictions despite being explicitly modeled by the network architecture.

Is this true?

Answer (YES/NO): NO